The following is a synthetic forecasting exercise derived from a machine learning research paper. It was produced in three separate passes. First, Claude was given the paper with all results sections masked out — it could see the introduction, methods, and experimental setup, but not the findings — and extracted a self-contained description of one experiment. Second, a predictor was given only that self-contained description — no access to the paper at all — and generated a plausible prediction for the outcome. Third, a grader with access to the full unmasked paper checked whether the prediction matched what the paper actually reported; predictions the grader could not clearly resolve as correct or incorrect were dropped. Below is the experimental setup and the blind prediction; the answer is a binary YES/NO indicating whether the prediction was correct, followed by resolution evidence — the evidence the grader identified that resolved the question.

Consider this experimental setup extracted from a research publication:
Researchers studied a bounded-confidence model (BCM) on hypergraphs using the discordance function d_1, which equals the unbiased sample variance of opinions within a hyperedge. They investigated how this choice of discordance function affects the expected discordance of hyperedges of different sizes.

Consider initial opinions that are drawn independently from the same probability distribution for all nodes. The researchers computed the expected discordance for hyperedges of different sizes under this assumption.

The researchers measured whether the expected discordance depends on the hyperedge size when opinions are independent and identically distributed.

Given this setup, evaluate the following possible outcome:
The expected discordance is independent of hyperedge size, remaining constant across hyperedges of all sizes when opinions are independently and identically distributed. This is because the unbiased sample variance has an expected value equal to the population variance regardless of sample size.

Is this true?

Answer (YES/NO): YES